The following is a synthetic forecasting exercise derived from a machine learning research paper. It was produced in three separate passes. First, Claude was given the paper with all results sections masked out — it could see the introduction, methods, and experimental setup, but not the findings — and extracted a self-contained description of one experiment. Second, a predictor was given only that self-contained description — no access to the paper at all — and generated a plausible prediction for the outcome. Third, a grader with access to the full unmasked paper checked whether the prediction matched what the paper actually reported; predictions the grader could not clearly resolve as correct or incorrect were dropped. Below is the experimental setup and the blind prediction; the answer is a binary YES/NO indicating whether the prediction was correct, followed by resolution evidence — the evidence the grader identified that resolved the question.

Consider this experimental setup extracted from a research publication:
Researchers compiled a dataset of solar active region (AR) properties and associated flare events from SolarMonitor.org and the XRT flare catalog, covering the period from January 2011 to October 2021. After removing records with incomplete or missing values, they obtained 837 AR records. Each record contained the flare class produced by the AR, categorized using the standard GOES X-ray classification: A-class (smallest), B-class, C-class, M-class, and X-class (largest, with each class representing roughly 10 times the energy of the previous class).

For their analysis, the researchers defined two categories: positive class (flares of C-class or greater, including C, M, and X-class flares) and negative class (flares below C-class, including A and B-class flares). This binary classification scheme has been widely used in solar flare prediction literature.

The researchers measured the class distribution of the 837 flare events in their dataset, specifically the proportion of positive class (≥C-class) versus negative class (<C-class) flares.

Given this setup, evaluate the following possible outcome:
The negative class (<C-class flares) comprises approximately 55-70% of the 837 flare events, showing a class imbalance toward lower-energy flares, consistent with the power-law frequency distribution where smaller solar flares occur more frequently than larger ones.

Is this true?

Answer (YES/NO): NO